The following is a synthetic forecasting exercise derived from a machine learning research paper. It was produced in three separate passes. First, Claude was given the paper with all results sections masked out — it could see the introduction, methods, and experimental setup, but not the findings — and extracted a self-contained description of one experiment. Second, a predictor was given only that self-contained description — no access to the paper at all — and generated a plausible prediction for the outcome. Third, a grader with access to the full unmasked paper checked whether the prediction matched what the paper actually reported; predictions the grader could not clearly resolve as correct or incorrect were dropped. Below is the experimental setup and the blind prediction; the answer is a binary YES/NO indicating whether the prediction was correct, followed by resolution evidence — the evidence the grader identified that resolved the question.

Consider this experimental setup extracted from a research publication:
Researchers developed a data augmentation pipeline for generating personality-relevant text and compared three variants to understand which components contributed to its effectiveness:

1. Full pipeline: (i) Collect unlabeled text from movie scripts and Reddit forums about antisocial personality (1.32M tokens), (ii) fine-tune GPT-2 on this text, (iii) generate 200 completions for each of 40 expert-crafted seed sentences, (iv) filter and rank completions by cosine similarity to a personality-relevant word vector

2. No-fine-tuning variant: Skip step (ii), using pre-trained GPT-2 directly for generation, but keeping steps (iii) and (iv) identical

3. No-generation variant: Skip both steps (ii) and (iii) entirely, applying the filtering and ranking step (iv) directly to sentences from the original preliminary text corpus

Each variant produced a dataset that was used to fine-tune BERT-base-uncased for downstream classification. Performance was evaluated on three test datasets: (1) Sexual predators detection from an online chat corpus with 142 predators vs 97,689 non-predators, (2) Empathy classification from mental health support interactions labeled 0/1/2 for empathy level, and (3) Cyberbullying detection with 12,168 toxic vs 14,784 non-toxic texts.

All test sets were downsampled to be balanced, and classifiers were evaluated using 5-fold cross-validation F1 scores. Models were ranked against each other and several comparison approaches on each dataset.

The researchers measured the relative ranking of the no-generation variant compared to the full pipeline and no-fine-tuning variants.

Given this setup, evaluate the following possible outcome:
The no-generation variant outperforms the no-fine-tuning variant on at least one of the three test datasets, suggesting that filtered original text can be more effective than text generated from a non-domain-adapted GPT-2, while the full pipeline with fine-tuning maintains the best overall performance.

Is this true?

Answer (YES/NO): NO